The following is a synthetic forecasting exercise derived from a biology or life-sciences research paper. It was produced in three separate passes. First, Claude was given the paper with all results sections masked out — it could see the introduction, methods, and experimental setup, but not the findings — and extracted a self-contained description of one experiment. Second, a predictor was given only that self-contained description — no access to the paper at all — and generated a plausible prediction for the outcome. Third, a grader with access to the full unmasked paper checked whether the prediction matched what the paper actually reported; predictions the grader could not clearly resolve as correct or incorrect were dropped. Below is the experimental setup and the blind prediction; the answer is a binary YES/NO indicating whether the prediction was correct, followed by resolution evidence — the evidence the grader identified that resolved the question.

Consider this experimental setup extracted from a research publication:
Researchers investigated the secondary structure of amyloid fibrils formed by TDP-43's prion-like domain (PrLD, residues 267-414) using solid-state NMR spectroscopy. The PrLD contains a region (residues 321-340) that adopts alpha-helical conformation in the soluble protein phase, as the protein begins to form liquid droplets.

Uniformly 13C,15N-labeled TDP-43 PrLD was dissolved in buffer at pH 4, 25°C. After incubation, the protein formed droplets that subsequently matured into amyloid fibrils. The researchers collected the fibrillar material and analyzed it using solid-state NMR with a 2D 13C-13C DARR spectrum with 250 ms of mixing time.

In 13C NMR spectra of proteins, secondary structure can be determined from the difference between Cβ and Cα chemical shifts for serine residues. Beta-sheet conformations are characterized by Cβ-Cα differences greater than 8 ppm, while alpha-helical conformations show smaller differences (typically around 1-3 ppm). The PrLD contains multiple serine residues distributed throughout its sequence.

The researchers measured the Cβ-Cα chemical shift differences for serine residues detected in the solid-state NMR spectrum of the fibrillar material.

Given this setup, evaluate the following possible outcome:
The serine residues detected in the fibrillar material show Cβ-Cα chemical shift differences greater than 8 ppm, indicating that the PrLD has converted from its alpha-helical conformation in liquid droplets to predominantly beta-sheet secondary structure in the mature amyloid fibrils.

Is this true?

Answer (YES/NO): NO